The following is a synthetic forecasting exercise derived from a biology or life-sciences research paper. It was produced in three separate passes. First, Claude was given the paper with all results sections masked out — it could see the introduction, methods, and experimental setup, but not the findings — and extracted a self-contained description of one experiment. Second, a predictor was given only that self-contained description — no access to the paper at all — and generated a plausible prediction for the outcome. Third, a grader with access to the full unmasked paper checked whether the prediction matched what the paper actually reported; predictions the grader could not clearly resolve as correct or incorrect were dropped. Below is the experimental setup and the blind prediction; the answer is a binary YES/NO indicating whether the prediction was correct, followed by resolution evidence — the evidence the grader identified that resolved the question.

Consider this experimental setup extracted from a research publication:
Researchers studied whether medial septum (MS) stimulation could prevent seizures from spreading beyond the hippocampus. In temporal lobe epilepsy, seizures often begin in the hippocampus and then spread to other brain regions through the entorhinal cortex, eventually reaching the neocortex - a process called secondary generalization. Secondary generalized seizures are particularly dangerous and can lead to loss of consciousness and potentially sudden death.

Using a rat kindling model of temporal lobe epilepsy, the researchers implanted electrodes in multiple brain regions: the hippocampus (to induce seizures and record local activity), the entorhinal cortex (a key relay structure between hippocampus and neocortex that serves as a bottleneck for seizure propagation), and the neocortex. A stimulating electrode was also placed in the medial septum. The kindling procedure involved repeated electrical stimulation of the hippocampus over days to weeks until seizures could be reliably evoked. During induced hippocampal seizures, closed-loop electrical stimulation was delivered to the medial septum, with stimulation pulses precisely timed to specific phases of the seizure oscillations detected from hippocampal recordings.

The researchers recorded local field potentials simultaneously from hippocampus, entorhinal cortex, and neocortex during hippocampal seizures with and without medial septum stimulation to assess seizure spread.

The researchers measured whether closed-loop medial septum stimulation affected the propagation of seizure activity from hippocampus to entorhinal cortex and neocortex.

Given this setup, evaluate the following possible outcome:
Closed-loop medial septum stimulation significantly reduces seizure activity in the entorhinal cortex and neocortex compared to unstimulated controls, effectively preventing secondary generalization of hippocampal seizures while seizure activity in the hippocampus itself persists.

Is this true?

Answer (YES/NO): NO